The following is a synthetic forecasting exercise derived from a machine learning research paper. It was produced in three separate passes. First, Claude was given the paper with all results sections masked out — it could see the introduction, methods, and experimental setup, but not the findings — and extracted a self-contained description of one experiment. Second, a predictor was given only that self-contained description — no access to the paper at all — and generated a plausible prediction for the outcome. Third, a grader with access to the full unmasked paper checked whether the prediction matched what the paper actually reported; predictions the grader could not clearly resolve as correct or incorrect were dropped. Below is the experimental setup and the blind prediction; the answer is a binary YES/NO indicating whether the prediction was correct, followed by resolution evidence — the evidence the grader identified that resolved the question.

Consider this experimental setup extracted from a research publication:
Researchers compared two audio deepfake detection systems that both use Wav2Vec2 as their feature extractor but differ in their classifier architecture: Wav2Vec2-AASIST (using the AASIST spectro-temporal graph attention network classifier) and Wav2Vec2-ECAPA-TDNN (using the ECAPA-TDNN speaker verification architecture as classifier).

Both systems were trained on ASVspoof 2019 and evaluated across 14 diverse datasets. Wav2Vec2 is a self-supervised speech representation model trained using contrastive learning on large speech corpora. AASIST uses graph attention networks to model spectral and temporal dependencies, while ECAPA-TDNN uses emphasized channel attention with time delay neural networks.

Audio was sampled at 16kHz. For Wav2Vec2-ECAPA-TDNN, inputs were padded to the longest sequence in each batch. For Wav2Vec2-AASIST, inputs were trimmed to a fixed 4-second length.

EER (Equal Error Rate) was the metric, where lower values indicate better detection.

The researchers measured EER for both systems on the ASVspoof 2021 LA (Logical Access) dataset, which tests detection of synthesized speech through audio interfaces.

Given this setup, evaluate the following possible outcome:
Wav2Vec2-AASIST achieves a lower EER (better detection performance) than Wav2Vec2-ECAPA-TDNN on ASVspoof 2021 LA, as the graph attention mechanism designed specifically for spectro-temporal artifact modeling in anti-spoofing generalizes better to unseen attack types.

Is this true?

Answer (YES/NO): YES